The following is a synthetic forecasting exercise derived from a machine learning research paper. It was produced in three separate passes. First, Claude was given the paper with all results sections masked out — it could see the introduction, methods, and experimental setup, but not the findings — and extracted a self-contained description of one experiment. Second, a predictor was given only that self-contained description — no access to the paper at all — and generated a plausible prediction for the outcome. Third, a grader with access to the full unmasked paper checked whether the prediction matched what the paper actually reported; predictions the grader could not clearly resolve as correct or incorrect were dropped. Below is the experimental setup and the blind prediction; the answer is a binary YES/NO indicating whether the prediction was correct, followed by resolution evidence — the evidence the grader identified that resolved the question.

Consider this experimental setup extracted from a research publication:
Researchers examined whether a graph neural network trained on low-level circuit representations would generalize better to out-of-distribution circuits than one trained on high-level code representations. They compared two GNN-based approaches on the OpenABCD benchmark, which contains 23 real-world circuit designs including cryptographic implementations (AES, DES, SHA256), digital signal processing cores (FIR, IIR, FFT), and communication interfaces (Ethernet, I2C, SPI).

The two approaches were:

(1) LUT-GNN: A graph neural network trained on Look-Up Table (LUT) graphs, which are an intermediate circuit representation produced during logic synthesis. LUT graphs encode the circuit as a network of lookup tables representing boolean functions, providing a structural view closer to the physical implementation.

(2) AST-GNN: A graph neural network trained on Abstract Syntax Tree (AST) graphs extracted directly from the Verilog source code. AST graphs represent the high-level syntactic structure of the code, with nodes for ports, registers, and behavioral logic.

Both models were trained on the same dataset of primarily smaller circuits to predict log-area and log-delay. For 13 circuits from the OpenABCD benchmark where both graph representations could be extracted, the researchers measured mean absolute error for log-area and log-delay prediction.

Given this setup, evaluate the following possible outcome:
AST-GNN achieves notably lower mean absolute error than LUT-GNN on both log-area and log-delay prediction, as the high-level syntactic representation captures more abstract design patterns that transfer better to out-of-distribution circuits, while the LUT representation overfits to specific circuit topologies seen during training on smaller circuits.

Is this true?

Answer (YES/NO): NO